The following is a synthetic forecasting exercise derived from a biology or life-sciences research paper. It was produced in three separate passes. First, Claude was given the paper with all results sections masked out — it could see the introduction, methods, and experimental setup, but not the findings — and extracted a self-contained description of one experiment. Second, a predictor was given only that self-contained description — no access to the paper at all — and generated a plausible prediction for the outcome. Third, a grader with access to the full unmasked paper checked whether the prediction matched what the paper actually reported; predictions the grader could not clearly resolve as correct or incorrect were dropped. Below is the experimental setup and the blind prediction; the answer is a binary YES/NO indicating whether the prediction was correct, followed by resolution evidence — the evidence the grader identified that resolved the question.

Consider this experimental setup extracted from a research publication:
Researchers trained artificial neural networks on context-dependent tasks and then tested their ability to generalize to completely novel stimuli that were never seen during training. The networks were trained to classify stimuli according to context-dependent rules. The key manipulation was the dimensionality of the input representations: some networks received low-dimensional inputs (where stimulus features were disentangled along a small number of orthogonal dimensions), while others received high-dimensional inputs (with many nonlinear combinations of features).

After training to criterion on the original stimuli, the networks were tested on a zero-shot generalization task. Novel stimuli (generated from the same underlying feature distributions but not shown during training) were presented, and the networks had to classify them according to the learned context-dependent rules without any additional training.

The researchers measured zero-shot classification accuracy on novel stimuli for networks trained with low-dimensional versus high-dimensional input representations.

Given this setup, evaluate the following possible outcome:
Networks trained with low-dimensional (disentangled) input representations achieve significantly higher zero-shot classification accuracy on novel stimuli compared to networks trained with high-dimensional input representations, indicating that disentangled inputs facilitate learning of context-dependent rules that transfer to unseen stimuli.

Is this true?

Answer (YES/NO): YES